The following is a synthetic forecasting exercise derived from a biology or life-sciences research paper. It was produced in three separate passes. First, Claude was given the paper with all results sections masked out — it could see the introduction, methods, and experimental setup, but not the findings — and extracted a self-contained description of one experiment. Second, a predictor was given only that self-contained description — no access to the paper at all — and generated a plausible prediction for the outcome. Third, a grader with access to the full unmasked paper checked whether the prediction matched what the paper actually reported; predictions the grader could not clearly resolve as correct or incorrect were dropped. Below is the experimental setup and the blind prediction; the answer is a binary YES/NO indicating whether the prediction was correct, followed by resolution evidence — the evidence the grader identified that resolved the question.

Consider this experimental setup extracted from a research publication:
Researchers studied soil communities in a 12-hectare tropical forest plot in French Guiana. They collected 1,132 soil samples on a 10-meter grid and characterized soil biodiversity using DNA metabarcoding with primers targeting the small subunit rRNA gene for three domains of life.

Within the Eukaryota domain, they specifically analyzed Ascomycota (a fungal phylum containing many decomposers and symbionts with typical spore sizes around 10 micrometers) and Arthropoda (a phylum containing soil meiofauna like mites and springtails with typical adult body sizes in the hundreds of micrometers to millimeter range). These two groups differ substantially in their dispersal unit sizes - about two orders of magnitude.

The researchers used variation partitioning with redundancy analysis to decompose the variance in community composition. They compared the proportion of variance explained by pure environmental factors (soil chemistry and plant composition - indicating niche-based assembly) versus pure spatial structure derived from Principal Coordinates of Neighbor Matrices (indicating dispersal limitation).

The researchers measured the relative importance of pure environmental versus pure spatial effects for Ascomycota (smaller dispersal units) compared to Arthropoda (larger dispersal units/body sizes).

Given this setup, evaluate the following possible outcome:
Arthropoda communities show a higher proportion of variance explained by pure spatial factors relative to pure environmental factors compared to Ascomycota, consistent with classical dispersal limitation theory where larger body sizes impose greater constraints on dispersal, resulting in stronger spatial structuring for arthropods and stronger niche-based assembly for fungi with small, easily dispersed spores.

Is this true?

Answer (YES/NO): NO